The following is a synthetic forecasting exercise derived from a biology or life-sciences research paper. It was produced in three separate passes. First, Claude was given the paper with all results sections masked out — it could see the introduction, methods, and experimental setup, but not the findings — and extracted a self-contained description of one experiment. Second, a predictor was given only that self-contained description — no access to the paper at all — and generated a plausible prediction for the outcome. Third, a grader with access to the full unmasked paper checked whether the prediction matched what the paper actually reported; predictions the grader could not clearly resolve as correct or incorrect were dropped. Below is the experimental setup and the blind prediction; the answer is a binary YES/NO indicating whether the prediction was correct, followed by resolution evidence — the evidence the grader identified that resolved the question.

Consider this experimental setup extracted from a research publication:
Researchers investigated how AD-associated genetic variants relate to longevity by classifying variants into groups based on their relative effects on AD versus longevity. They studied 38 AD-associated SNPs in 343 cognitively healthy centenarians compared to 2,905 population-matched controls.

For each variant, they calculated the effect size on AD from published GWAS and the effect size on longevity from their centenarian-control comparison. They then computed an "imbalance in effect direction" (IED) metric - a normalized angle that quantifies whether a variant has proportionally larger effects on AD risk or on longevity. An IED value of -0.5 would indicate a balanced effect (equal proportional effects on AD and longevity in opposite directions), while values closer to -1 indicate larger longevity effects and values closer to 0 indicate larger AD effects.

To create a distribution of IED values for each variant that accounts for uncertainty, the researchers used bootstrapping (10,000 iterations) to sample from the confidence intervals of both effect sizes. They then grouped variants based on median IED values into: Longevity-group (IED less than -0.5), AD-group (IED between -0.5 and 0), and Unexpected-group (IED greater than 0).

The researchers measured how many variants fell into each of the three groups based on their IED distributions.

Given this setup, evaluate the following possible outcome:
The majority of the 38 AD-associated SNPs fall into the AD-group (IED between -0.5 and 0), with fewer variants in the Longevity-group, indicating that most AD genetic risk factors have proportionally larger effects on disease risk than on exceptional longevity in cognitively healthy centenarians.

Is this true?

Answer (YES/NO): NO